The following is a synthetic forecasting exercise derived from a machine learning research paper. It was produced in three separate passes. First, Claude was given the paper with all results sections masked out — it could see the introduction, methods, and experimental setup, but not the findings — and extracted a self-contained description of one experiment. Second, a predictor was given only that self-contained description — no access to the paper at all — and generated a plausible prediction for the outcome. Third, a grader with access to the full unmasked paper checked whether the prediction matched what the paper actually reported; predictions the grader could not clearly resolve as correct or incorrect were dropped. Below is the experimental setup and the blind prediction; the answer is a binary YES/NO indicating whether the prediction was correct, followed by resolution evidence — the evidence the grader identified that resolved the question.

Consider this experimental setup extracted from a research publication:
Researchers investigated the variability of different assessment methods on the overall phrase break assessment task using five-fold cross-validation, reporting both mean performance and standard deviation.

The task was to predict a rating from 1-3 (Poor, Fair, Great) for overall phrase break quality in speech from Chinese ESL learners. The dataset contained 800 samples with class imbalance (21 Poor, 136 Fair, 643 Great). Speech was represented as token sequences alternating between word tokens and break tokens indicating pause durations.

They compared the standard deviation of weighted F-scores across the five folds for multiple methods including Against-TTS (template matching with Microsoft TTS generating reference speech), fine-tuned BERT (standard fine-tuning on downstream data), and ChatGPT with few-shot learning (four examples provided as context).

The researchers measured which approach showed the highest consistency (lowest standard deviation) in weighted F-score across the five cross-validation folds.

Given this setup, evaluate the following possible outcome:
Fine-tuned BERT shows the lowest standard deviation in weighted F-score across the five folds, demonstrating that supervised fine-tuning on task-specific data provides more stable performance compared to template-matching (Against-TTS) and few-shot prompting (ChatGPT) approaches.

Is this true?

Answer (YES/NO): NO